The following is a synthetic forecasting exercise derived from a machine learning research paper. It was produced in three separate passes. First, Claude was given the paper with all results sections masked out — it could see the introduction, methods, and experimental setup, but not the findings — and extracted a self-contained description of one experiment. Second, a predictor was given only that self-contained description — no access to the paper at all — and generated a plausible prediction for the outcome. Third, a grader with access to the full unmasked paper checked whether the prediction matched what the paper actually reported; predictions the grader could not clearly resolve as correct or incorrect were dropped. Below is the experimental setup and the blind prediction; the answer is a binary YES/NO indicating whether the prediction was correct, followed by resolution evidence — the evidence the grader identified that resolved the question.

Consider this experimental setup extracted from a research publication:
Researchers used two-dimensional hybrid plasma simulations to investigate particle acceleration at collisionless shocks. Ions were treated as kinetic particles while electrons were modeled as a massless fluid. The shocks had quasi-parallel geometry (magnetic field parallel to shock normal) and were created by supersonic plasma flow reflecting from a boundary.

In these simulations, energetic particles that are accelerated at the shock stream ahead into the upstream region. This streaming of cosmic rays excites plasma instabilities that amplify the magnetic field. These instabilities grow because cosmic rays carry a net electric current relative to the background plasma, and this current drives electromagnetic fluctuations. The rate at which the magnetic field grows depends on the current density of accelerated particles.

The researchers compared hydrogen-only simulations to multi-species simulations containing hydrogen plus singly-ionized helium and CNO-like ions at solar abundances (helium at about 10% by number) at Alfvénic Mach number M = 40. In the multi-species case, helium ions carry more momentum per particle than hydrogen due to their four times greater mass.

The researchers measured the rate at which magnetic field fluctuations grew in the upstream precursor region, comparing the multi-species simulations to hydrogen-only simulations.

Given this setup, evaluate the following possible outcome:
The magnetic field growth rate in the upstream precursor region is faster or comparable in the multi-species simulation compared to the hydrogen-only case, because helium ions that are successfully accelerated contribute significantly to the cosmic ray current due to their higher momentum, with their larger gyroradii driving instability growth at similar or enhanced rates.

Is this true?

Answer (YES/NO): YES